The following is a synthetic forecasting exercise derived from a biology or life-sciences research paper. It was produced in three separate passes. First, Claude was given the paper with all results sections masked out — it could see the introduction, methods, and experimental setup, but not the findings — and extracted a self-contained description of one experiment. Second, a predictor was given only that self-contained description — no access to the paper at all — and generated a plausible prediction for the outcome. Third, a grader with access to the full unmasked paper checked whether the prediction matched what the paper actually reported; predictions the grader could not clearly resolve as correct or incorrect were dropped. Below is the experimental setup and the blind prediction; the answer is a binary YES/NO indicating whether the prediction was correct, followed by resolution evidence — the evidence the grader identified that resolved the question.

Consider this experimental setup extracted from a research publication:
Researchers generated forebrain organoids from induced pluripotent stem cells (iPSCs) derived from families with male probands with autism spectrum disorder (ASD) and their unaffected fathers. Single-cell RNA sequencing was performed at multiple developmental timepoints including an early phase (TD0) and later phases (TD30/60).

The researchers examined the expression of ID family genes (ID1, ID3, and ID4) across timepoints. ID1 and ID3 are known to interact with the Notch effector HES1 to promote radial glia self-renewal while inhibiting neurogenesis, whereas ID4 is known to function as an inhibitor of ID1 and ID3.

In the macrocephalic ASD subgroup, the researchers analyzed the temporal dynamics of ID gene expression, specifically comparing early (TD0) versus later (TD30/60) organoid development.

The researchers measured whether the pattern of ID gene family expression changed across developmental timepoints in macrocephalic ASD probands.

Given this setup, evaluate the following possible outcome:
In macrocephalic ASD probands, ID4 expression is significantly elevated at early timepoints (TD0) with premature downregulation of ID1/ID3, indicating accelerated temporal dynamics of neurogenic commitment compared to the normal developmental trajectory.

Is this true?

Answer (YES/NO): NO